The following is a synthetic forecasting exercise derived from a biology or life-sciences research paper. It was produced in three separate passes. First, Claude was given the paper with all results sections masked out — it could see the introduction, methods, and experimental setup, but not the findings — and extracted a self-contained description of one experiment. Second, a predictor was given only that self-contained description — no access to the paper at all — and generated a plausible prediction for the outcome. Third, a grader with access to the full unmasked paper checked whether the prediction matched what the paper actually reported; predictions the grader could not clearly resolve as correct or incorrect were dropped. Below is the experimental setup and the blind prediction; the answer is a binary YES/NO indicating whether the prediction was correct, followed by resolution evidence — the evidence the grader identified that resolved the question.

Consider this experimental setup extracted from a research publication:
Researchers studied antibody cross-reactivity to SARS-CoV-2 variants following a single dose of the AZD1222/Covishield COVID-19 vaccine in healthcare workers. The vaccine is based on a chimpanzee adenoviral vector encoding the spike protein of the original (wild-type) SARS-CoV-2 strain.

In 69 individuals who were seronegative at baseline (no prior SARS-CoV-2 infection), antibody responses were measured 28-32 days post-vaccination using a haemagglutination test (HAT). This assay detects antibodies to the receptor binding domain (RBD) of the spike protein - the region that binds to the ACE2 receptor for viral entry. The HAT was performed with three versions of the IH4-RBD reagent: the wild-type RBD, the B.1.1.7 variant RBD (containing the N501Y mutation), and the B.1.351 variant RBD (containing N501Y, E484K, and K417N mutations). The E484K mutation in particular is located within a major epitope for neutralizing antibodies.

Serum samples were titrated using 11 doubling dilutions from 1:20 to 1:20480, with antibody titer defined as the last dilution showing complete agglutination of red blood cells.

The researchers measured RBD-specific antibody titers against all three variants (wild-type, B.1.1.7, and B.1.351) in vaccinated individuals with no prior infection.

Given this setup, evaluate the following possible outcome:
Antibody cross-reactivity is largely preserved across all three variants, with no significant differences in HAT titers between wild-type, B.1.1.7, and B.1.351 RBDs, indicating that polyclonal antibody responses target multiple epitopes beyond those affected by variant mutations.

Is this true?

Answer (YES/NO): NO